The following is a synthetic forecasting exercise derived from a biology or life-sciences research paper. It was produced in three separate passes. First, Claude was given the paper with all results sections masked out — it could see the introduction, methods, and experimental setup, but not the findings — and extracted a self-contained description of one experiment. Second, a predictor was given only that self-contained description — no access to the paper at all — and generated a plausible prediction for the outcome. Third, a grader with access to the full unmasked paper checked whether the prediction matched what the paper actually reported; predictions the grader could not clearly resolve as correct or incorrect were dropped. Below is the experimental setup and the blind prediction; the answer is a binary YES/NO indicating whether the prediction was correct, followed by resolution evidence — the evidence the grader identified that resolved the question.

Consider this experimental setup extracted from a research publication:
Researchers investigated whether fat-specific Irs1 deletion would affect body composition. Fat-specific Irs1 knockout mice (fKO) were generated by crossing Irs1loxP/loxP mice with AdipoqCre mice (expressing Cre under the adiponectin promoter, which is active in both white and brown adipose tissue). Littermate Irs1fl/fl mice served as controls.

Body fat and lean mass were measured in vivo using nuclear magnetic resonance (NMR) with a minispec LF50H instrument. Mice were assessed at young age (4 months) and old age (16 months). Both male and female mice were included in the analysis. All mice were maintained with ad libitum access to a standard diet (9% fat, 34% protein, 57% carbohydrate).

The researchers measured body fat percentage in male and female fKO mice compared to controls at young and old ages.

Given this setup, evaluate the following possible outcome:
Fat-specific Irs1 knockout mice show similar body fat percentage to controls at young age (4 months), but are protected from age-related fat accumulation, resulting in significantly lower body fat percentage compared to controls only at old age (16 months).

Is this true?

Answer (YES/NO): NO